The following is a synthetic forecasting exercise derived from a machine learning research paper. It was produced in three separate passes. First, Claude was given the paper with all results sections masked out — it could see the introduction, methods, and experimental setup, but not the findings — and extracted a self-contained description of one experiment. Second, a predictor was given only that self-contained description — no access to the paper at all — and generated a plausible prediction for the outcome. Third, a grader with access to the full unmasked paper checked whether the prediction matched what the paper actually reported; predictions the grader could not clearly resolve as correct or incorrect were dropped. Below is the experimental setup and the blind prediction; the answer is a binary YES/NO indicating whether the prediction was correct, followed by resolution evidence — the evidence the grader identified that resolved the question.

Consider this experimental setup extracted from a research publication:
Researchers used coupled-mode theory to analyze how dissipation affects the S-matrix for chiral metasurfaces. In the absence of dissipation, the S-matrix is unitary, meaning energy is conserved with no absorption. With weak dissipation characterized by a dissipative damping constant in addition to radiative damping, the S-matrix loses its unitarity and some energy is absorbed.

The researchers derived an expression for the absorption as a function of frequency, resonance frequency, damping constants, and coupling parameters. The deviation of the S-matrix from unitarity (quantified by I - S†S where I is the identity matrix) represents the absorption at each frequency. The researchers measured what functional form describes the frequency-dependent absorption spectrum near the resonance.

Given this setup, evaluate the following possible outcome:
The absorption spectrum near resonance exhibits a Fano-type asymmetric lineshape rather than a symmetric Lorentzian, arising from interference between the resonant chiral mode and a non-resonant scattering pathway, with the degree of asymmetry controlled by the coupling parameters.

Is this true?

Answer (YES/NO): NO